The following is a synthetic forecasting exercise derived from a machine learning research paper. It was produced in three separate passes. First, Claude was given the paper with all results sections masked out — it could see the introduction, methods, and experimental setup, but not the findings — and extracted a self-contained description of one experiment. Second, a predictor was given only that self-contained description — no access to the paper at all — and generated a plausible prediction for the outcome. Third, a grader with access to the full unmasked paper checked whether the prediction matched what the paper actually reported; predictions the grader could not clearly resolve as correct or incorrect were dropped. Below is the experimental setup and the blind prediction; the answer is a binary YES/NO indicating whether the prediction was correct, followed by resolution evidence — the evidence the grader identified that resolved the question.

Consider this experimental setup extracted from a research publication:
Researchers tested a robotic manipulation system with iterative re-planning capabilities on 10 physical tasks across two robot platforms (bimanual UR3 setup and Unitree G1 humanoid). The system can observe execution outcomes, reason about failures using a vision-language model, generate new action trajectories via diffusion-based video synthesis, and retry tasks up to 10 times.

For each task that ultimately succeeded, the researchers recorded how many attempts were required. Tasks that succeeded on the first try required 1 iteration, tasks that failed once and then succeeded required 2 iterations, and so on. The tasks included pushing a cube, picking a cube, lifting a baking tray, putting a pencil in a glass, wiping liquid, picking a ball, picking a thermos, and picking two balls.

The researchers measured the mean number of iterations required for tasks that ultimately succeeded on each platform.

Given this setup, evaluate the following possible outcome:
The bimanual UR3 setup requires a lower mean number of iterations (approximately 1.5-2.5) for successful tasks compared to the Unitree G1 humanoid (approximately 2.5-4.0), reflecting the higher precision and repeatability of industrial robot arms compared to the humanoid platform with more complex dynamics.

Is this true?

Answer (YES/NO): YES